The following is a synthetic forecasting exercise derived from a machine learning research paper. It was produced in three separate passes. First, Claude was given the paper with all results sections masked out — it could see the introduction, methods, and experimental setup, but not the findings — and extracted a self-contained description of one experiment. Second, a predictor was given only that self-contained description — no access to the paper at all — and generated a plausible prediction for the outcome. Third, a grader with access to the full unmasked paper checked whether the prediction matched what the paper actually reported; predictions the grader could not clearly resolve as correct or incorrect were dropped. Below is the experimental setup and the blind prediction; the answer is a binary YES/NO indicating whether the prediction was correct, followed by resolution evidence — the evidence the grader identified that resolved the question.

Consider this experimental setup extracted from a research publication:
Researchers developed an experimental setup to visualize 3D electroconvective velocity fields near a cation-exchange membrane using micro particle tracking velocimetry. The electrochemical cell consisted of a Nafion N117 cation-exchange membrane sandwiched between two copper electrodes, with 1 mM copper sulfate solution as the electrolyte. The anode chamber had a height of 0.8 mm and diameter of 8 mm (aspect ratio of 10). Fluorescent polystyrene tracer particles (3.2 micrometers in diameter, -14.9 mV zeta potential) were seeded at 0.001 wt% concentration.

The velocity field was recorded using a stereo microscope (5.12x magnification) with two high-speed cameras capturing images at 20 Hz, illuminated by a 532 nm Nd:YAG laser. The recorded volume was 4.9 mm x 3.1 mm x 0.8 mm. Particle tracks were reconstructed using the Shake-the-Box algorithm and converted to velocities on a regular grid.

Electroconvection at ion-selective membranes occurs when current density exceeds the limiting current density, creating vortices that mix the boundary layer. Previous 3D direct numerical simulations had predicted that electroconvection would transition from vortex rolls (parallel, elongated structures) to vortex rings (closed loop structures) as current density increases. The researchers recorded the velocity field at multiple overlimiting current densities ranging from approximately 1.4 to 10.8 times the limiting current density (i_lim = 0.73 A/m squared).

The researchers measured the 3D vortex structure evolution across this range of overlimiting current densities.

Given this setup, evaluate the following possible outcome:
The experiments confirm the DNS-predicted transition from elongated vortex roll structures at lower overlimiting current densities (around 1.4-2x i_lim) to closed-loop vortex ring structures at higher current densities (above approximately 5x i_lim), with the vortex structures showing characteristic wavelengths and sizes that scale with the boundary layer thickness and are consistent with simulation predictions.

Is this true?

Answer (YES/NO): NO